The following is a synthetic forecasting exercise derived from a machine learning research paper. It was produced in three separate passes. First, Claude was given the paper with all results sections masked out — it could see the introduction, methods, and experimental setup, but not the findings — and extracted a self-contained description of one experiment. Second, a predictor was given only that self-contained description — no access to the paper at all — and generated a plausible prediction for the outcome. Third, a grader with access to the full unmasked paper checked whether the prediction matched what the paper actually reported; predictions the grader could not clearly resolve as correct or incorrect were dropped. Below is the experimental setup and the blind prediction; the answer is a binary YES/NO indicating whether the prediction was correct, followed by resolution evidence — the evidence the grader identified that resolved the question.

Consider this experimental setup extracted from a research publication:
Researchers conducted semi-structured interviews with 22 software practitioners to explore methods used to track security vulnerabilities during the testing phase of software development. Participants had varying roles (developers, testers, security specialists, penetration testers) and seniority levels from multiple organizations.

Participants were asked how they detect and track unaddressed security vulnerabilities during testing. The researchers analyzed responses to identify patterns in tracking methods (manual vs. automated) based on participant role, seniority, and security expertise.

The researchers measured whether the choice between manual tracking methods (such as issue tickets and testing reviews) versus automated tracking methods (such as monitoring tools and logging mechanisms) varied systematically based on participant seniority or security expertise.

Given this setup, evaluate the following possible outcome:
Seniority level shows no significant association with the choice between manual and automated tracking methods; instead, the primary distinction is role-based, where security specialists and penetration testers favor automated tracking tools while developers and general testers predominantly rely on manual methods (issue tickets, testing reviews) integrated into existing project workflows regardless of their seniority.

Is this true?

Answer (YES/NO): NO